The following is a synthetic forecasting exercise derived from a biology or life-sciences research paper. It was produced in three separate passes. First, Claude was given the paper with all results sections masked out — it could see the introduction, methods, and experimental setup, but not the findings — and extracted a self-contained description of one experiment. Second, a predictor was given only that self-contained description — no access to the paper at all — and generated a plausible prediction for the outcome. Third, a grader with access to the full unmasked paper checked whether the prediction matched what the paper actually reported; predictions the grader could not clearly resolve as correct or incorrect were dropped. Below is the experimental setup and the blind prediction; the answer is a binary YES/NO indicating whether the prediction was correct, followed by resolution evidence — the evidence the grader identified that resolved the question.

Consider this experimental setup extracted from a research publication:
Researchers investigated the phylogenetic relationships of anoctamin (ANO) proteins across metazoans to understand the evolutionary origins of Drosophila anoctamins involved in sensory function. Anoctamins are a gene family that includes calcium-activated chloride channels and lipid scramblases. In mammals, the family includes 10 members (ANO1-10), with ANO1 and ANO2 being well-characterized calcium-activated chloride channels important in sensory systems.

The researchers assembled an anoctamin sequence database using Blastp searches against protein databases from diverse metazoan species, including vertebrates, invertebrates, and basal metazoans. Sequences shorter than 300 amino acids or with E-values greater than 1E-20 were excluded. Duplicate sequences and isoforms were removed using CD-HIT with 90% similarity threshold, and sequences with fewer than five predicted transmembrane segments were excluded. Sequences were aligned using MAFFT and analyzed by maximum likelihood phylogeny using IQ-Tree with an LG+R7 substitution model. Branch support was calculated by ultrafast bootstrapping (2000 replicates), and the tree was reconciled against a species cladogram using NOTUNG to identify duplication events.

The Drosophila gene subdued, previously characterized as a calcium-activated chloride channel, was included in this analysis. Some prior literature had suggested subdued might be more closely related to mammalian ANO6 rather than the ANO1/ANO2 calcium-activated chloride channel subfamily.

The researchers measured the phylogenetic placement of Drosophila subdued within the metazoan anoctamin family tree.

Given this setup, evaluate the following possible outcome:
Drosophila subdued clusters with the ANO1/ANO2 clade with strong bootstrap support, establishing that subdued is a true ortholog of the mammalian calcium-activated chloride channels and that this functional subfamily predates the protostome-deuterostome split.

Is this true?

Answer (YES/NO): YES